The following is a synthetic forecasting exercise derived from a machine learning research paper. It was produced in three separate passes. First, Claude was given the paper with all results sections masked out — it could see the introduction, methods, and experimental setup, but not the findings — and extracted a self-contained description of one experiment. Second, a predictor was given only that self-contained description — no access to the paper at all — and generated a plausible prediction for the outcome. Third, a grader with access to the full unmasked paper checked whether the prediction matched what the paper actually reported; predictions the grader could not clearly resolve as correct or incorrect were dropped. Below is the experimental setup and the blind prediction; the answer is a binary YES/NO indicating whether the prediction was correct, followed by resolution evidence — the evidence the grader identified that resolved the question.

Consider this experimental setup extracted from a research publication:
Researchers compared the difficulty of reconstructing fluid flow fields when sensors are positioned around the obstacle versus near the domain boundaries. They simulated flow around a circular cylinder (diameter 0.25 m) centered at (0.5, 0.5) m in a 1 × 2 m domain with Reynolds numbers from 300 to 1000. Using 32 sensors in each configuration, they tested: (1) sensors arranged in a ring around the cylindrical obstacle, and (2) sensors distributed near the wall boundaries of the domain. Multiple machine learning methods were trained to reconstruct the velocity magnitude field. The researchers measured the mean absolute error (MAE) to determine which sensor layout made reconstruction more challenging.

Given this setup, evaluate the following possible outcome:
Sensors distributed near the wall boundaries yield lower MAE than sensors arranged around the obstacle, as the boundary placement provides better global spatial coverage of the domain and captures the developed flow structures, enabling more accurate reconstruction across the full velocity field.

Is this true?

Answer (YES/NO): YES